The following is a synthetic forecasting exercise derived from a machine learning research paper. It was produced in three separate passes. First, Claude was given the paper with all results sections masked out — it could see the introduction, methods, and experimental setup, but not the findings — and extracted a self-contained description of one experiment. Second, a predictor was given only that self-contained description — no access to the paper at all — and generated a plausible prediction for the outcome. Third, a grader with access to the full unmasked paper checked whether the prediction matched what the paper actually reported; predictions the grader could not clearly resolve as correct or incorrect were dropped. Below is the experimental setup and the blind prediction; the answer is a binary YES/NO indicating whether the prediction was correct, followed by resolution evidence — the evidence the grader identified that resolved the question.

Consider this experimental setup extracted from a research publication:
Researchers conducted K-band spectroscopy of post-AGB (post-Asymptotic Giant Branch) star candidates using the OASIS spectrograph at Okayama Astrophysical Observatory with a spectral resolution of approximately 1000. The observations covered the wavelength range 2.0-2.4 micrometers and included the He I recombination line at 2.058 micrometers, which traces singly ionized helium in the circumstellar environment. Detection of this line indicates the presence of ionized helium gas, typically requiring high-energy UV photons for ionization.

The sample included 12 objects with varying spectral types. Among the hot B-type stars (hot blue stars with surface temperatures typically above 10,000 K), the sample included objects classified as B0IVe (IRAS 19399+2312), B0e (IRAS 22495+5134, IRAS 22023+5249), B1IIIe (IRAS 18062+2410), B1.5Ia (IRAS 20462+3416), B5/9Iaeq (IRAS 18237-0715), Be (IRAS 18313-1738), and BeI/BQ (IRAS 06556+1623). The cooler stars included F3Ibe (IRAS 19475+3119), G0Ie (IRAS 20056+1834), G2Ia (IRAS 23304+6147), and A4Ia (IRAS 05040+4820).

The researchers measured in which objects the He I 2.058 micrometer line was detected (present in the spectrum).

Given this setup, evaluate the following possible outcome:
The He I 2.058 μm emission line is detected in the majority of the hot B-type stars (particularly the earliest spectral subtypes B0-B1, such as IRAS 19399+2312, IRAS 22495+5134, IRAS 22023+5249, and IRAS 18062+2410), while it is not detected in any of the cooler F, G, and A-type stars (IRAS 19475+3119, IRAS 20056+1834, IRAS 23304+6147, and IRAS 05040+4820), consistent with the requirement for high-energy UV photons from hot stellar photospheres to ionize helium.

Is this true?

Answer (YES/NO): NO